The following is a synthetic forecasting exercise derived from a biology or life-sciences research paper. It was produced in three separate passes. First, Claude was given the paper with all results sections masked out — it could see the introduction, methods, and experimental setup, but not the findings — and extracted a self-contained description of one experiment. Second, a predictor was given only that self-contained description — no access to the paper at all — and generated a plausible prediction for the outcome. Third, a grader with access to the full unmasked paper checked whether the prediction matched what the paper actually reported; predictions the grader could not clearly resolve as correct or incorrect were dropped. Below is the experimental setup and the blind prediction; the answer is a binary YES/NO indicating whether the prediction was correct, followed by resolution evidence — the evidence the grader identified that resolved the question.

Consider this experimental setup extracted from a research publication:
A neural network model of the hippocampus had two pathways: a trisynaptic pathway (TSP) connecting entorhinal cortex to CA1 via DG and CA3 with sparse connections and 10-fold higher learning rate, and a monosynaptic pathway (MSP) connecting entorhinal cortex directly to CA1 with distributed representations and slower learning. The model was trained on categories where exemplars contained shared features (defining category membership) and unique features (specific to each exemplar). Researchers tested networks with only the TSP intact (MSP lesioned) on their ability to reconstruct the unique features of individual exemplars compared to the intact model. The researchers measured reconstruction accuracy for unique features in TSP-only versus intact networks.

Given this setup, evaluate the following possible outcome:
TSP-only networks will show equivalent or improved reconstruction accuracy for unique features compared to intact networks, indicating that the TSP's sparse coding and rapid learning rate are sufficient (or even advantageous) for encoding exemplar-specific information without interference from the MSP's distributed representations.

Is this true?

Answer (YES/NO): YES